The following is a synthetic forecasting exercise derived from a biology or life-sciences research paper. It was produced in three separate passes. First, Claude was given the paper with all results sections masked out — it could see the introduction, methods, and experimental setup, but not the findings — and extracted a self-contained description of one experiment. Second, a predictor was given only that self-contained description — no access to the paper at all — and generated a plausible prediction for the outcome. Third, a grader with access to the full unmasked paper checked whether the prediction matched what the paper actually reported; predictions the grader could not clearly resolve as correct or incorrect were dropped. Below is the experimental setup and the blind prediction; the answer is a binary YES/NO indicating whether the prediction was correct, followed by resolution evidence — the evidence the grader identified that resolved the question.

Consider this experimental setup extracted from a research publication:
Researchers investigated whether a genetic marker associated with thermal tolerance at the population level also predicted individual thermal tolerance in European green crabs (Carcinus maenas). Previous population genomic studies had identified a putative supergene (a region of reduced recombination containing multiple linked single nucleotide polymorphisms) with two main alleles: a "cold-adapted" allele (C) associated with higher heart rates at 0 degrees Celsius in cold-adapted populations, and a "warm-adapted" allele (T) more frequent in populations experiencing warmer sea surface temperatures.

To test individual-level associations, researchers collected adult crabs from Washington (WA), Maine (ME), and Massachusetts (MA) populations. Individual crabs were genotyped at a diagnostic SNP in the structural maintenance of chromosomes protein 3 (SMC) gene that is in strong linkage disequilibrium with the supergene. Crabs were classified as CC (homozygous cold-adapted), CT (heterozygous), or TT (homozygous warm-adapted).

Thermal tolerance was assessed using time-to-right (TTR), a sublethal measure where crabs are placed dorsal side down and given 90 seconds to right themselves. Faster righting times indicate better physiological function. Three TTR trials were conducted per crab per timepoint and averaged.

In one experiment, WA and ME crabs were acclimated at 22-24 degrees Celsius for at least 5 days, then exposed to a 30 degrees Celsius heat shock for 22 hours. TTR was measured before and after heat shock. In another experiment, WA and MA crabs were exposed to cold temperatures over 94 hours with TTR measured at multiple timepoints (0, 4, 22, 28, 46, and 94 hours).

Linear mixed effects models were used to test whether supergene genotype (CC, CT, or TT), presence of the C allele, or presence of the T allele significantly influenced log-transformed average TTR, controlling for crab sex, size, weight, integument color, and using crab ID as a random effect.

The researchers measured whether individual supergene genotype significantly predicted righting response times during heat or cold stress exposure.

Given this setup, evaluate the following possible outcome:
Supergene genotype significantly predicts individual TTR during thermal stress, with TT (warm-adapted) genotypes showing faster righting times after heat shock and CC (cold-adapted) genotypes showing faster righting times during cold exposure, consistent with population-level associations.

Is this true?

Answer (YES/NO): NO